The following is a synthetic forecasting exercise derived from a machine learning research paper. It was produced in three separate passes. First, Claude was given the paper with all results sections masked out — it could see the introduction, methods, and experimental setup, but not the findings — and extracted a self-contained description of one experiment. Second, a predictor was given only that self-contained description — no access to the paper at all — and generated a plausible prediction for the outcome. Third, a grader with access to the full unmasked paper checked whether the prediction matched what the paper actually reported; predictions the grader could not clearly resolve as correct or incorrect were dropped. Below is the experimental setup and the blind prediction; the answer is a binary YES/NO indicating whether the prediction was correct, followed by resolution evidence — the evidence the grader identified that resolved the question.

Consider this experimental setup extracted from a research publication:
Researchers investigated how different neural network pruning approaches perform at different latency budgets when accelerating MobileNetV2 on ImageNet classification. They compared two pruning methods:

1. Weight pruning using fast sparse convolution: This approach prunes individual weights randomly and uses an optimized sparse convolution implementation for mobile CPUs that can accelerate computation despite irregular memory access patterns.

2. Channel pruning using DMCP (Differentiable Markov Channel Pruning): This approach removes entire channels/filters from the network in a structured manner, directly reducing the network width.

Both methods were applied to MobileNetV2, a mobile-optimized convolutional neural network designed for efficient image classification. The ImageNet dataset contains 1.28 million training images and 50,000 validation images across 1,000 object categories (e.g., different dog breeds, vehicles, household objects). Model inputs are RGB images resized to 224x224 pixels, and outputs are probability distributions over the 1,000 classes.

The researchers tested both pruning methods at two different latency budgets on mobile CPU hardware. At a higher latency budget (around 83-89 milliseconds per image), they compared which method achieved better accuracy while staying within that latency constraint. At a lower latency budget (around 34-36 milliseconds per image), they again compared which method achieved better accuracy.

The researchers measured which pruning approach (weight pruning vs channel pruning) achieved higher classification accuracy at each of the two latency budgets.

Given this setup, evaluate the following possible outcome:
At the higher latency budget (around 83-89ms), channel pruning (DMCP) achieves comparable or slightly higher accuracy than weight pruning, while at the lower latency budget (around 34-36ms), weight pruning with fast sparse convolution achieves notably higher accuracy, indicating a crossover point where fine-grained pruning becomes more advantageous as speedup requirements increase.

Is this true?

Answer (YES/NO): YES